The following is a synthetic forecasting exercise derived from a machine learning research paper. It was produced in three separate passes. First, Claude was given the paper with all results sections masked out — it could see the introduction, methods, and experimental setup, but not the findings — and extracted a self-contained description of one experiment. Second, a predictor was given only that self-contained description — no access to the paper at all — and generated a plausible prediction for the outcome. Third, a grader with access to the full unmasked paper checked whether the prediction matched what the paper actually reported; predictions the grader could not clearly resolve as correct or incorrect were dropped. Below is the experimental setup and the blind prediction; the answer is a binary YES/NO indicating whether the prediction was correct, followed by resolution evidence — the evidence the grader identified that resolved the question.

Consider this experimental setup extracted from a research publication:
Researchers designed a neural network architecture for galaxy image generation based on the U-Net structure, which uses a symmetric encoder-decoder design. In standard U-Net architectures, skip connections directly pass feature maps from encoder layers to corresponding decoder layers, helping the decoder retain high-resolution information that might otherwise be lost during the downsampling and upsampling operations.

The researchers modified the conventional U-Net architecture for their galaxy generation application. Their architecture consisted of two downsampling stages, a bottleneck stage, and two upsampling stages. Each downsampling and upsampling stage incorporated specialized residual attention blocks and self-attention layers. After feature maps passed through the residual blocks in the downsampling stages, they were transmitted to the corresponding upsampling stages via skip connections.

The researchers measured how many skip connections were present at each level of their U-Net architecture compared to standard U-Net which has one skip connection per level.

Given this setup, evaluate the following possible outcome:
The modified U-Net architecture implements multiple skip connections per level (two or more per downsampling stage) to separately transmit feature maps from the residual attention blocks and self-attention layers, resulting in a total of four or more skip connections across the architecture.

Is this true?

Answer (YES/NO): NO